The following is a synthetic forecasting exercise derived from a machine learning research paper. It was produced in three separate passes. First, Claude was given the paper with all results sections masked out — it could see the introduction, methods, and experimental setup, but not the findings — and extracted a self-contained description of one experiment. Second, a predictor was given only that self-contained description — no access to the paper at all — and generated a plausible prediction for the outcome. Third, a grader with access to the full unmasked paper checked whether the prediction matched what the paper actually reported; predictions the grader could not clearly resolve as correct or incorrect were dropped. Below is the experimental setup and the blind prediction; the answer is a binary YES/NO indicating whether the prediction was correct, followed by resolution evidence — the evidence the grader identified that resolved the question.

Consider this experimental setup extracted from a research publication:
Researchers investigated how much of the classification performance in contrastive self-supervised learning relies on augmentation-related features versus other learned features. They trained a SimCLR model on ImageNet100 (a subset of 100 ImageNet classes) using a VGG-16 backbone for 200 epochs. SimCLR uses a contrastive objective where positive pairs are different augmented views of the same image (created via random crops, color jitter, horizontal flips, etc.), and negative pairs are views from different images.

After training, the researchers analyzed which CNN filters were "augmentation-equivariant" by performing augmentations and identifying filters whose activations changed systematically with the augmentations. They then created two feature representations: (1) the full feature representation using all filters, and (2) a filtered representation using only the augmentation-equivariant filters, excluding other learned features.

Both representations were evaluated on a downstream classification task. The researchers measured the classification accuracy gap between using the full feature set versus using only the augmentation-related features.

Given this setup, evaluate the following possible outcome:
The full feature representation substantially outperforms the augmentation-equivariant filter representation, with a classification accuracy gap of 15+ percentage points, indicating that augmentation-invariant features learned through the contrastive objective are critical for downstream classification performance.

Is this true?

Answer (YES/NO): NO